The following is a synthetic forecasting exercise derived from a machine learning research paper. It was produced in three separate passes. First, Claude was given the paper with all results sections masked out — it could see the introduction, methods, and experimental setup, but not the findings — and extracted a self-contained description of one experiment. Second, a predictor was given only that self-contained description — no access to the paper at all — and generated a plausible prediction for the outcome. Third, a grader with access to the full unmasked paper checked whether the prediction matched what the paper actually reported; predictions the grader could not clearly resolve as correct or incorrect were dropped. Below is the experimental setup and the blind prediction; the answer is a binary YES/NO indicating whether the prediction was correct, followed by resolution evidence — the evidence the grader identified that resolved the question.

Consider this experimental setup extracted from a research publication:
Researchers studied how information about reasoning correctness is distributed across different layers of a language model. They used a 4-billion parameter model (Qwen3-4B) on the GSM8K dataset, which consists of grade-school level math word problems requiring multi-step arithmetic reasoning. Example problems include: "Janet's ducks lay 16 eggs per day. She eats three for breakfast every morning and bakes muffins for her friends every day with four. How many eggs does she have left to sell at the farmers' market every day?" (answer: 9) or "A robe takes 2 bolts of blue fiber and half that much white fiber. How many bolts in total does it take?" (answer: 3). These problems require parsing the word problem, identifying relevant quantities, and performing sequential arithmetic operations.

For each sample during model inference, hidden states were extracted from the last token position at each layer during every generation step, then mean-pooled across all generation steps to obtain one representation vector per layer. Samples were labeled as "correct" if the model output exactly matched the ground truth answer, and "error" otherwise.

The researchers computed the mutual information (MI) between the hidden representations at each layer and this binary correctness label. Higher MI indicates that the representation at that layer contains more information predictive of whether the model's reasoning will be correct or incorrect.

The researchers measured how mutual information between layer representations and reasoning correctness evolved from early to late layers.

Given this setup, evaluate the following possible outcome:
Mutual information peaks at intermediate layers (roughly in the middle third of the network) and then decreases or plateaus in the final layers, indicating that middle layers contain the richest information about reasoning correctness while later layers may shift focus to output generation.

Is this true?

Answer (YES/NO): NO